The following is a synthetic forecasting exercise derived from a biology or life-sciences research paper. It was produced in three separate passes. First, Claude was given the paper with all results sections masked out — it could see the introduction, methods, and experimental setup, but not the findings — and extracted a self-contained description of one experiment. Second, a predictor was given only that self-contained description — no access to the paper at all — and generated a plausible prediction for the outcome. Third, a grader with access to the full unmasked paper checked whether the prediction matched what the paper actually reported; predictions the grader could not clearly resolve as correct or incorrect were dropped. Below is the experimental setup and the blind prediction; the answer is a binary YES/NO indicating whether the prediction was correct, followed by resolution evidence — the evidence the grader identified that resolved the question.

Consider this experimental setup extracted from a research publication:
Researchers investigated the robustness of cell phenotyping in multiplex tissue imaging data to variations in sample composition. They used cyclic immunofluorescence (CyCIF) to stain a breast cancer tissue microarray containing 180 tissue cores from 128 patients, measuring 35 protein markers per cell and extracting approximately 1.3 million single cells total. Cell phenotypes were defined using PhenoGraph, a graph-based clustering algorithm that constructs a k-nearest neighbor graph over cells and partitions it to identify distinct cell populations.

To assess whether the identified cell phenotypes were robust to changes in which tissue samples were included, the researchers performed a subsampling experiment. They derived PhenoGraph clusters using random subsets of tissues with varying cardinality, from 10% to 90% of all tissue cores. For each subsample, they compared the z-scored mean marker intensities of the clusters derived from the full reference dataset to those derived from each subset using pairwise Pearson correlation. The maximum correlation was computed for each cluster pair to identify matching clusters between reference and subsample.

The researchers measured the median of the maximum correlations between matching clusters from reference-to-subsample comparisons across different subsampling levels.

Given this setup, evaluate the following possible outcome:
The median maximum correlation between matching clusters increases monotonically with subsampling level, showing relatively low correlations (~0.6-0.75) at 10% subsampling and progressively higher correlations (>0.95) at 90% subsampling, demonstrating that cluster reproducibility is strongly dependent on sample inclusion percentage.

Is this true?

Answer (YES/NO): NO